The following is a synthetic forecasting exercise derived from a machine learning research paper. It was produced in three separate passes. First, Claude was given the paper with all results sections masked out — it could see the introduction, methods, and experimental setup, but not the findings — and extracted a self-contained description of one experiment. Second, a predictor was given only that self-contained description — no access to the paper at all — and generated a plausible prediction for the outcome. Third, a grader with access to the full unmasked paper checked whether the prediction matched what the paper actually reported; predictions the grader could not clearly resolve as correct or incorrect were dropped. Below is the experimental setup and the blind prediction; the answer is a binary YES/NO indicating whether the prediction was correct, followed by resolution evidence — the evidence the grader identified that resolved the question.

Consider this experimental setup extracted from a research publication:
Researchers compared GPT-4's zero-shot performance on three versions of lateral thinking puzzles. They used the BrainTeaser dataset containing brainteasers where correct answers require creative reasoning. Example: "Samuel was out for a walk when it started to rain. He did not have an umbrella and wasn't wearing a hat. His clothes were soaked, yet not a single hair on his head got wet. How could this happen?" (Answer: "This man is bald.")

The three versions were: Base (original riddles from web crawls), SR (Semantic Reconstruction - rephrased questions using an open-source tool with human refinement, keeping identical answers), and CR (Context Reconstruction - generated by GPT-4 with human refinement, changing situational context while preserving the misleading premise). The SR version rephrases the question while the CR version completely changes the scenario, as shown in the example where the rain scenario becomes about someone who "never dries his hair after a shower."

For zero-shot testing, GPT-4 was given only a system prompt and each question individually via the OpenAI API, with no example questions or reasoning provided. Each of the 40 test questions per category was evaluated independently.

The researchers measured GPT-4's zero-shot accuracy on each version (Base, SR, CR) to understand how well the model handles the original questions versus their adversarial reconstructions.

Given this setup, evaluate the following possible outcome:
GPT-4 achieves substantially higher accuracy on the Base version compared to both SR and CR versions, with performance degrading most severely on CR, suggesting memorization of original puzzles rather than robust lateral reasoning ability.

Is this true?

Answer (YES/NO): YES